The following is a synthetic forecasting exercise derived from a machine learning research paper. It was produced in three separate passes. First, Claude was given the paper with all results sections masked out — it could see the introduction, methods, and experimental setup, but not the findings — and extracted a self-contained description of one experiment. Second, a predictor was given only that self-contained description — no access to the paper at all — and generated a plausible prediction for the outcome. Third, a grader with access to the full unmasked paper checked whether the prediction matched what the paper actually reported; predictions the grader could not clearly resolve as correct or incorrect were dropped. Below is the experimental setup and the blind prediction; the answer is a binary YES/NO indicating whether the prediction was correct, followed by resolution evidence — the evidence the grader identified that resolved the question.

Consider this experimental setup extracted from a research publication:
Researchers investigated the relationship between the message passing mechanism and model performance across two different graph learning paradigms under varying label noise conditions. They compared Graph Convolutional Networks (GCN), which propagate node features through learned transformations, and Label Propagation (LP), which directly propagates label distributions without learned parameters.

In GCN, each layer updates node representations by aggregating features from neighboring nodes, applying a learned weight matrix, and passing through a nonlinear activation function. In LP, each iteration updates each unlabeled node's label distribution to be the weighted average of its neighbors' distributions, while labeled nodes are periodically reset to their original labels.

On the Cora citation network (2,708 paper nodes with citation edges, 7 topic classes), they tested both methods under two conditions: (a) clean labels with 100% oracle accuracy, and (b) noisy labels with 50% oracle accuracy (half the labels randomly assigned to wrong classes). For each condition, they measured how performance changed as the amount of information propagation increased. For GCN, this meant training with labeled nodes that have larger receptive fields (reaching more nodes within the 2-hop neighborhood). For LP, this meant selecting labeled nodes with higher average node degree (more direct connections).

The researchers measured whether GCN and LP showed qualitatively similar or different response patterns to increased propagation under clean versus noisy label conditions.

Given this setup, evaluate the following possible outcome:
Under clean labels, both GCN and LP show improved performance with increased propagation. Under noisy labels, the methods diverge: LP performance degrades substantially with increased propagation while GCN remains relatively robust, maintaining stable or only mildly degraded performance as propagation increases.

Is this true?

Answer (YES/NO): NO